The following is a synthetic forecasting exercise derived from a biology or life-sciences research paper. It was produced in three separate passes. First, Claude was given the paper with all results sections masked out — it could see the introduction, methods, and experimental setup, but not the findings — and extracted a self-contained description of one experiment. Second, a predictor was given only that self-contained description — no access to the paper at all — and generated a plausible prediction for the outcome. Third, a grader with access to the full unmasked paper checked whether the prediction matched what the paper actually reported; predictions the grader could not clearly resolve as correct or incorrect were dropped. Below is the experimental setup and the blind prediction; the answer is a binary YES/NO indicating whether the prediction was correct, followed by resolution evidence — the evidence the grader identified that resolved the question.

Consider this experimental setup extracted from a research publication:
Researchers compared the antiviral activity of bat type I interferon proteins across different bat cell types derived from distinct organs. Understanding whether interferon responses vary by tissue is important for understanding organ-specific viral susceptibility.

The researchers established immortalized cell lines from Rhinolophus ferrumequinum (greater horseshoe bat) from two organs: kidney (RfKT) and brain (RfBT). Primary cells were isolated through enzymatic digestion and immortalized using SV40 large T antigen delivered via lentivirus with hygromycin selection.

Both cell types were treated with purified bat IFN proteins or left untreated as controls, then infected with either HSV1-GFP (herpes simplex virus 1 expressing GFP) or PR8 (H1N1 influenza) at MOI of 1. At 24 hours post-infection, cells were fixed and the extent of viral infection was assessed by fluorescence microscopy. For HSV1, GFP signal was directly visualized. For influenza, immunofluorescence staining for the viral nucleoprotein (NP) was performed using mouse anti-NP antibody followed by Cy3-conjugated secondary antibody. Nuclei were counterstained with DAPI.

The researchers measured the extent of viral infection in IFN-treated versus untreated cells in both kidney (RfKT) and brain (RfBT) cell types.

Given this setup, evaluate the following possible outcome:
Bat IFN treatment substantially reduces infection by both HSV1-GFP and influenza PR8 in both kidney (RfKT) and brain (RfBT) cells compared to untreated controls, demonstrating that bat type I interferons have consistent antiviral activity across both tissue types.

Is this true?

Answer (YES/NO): YES